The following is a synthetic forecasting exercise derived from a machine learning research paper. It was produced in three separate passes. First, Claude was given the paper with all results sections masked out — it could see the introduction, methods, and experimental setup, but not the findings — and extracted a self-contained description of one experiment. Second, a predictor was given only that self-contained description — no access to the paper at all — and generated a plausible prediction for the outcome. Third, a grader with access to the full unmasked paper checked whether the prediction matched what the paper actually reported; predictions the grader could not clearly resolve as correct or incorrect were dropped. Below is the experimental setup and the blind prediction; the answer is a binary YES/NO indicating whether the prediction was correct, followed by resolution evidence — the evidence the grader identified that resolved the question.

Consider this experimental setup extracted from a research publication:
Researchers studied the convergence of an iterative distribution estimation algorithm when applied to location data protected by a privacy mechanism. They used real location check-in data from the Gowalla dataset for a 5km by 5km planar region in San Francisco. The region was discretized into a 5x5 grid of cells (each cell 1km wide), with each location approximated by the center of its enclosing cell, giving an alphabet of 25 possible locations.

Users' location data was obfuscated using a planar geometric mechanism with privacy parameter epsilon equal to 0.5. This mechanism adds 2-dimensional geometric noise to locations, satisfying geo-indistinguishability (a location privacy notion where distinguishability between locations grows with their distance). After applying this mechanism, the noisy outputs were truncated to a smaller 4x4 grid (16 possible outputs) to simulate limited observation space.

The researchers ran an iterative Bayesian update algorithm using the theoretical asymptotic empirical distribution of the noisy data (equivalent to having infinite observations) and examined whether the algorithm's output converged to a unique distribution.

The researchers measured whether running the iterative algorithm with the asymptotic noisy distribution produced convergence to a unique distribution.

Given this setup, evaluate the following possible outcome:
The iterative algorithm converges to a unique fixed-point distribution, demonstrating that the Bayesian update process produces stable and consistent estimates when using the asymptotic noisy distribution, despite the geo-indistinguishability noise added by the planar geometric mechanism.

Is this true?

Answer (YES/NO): NO